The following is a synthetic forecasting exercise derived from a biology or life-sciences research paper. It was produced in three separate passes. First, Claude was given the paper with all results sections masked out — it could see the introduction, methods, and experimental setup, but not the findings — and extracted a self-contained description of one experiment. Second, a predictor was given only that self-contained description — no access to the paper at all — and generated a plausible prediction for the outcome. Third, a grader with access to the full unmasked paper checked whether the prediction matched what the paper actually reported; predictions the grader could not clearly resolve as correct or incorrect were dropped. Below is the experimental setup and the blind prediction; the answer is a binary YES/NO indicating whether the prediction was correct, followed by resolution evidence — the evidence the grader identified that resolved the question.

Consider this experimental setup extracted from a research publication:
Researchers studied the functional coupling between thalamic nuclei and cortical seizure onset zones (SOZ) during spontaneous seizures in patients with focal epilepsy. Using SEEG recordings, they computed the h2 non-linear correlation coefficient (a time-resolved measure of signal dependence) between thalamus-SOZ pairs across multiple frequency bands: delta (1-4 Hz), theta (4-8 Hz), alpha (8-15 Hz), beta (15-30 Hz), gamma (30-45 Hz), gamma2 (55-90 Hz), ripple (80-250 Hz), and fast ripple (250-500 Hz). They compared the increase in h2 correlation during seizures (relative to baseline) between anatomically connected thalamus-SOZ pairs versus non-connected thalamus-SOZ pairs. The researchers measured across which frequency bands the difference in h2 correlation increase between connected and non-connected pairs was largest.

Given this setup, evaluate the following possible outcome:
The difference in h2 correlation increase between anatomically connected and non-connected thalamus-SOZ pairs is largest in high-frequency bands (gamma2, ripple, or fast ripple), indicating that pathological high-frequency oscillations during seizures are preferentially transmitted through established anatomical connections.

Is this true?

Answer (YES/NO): NO